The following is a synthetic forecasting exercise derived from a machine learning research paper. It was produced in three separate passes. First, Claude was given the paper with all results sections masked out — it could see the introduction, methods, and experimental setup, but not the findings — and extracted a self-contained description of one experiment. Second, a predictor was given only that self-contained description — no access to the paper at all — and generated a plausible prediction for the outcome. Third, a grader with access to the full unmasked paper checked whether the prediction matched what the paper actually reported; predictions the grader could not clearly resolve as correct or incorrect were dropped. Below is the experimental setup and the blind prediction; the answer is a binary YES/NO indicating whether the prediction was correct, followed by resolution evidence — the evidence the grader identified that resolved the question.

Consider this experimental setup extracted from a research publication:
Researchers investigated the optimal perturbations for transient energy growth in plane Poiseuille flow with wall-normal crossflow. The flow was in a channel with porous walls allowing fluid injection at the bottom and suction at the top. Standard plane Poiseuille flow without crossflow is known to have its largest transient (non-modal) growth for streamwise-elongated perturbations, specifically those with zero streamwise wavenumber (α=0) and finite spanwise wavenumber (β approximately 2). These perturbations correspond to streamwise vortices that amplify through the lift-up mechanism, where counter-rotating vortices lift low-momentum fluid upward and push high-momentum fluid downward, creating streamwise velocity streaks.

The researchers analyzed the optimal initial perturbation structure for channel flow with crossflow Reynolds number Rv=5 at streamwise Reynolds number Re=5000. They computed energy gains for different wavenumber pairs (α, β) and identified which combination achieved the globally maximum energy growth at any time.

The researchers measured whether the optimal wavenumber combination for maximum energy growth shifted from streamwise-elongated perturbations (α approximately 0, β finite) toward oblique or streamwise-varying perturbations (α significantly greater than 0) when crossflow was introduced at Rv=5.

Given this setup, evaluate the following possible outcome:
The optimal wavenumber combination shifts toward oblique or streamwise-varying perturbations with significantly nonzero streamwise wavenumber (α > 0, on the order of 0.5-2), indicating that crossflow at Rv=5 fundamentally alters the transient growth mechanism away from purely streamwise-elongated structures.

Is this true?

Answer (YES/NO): YES